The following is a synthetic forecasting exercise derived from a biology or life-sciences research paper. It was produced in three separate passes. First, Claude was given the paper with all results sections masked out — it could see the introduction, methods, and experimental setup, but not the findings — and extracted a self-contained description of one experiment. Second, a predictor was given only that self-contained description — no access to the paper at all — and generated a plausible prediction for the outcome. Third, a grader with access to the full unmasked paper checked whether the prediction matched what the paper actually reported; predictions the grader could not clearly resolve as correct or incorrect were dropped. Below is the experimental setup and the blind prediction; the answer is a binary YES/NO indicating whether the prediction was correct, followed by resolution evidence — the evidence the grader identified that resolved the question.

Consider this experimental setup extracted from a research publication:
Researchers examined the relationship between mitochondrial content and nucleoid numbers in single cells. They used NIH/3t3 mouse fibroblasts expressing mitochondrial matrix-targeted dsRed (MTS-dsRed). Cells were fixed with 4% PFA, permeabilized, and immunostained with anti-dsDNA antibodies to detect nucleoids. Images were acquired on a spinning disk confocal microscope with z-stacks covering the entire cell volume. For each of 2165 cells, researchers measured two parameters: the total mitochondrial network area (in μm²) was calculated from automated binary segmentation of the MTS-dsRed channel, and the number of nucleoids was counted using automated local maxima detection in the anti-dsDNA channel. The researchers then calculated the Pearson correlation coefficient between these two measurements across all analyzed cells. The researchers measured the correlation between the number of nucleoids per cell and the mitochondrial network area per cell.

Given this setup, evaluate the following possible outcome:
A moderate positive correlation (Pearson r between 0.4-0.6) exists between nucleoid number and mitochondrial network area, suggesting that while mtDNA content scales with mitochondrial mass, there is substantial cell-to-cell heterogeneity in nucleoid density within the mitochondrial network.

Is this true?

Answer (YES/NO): NO